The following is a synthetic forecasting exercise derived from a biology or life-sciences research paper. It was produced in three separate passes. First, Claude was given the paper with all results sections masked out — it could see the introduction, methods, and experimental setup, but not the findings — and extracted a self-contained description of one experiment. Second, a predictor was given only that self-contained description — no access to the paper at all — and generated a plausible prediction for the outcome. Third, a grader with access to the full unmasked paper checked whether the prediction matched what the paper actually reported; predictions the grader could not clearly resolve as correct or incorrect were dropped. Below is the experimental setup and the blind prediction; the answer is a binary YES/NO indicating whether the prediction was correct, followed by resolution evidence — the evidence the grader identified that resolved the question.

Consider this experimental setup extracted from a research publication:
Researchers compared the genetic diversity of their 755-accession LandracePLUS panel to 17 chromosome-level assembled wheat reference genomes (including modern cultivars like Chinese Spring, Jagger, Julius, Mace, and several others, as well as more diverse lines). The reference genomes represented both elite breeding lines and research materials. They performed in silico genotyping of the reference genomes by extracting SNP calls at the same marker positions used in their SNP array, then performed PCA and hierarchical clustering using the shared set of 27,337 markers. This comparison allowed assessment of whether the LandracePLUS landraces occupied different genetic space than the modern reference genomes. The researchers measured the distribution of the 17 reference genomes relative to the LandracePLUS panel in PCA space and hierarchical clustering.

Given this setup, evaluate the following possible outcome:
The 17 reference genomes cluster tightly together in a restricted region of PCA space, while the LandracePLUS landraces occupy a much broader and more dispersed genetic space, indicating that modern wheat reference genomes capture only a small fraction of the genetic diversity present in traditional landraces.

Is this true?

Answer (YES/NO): YES